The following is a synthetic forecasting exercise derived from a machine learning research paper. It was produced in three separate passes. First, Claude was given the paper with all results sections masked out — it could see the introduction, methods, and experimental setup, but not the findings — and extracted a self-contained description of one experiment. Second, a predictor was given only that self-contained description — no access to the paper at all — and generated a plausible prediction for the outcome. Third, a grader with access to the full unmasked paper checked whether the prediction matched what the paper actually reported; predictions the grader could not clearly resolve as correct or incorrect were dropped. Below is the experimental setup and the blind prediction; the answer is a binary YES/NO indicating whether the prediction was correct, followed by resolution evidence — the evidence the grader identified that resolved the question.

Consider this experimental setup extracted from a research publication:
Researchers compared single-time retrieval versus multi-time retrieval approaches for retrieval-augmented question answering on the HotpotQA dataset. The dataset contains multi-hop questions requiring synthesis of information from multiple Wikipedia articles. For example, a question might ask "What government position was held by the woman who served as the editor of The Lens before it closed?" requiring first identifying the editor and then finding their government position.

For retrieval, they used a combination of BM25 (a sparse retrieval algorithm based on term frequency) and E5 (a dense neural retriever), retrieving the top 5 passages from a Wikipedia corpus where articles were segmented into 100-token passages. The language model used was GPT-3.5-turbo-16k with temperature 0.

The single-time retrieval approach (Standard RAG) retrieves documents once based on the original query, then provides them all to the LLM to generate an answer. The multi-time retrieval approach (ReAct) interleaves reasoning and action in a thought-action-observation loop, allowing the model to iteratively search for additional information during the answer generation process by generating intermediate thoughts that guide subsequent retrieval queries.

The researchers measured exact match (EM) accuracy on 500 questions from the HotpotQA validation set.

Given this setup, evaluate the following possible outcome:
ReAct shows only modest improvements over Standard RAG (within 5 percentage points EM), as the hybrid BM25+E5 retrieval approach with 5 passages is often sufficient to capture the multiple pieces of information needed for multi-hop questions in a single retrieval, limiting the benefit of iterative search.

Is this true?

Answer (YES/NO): YES